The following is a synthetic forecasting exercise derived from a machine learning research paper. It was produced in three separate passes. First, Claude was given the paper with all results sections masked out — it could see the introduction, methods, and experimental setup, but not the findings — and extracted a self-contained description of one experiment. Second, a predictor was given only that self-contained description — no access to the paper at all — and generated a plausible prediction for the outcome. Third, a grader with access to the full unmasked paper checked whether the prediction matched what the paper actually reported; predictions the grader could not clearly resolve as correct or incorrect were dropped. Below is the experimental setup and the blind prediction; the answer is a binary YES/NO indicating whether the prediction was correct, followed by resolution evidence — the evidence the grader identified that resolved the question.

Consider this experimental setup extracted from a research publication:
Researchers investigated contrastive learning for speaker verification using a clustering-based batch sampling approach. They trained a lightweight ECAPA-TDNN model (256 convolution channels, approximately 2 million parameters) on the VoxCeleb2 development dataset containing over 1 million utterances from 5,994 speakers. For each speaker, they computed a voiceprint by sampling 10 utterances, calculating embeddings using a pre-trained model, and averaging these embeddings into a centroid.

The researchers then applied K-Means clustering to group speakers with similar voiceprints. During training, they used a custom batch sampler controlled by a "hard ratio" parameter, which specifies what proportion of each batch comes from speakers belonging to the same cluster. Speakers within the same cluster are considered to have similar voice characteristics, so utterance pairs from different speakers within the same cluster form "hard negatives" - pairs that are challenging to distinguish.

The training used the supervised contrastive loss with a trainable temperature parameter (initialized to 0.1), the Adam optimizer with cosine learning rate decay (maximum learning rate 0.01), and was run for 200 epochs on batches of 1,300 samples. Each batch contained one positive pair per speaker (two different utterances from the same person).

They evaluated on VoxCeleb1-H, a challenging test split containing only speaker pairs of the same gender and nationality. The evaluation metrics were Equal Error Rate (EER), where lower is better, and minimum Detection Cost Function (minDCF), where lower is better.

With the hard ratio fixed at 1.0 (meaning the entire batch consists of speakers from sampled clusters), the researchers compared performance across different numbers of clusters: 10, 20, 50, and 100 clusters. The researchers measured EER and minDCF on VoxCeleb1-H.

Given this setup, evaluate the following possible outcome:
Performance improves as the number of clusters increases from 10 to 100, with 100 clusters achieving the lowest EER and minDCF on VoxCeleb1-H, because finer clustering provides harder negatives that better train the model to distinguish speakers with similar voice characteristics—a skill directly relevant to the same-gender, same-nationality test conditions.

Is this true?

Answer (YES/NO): NO